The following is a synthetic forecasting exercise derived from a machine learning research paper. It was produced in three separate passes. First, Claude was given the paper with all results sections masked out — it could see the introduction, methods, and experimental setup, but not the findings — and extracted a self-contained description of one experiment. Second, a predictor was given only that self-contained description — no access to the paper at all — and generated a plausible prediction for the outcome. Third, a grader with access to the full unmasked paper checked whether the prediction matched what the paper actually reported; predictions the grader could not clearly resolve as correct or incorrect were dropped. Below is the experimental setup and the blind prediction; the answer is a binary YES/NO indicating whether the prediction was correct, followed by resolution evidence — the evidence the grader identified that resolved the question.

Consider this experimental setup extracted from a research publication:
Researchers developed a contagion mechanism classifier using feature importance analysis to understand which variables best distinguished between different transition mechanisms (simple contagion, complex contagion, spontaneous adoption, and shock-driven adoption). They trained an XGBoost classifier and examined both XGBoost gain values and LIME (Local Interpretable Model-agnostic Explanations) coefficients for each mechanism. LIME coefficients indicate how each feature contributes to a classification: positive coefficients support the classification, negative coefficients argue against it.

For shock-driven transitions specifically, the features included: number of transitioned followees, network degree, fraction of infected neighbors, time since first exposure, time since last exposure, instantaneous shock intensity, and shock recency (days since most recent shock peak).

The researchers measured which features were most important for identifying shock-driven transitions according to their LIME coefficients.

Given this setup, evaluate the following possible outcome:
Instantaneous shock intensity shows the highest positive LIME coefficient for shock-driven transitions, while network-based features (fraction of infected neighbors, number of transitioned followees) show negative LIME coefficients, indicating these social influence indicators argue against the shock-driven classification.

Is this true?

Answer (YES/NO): NO